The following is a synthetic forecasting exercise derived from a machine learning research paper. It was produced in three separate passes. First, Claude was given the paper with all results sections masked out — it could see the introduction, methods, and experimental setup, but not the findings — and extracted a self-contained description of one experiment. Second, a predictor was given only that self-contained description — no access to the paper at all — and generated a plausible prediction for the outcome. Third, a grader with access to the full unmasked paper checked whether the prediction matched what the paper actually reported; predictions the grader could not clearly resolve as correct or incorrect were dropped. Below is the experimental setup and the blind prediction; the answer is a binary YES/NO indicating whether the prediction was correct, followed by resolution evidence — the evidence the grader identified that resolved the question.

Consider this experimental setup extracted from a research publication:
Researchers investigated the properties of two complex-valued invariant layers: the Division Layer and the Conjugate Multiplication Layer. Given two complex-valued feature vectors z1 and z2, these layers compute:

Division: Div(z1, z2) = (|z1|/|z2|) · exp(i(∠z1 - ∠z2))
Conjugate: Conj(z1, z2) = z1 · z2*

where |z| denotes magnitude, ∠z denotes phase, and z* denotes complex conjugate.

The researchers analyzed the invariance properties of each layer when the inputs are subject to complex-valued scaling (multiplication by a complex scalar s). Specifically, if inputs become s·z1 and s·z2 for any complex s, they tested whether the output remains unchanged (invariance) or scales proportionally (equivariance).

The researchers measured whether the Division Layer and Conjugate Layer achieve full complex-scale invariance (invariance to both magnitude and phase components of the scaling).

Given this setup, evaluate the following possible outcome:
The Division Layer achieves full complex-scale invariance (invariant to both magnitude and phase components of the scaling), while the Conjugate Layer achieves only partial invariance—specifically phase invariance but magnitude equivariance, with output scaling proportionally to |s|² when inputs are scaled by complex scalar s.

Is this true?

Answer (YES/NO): YES